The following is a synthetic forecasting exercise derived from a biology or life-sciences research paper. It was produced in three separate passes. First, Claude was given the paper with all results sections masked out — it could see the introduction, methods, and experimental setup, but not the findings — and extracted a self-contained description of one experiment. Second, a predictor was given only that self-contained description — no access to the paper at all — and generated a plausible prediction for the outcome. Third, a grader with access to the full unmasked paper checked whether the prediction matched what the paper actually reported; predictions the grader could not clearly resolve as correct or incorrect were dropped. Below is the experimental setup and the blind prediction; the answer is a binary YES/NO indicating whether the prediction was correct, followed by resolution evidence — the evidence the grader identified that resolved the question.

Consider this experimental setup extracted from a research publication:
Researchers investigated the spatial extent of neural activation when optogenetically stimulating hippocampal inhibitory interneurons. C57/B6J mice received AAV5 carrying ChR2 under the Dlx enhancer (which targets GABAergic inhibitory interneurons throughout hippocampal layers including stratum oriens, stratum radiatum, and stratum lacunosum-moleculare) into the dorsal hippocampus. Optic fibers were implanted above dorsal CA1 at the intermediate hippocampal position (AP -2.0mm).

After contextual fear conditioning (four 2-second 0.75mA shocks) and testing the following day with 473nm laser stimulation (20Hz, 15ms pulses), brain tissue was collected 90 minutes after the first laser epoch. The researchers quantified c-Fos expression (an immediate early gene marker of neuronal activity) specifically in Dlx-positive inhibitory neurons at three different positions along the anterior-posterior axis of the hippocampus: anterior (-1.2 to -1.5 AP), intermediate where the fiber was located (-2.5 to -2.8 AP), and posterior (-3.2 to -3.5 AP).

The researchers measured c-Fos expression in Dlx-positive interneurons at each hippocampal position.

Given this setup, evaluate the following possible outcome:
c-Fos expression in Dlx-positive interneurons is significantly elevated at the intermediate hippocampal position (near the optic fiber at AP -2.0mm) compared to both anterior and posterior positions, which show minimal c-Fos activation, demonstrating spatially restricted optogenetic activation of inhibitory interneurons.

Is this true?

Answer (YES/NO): NO